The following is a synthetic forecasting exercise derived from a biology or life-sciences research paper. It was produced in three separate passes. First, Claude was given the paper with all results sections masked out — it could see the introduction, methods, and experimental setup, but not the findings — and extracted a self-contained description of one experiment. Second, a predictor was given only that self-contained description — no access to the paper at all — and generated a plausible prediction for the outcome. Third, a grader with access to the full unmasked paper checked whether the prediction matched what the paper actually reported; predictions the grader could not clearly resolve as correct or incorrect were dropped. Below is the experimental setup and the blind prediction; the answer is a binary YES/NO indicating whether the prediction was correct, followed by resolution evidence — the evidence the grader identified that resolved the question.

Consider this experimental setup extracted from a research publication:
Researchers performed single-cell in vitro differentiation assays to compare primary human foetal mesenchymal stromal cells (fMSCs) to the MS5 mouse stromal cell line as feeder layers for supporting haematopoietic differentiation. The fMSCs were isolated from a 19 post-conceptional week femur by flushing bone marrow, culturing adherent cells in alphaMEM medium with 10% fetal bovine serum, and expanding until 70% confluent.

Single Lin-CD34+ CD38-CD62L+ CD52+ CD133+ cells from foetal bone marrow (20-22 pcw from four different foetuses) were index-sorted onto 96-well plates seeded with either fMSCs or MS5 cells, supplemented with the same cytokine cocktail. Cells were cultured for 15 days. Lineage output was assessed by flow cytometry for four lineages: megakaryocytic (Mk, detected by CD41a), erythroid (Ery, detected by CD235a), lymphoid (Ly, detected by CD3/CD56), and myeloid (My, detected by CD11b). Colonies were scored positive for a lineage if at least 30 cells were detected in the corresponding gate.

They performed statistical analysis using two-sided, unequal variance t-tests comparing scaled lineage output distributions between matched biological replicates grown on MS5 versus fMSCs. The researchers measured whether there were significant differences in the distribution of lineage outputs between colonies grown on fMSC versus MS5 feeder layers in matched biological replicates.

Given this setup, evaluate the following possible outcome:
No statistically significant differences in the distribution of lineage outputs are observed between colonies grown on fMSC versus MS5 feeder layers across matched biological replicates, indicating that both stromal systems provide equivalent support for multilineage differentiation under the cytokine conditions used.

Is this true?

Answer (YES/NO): NO